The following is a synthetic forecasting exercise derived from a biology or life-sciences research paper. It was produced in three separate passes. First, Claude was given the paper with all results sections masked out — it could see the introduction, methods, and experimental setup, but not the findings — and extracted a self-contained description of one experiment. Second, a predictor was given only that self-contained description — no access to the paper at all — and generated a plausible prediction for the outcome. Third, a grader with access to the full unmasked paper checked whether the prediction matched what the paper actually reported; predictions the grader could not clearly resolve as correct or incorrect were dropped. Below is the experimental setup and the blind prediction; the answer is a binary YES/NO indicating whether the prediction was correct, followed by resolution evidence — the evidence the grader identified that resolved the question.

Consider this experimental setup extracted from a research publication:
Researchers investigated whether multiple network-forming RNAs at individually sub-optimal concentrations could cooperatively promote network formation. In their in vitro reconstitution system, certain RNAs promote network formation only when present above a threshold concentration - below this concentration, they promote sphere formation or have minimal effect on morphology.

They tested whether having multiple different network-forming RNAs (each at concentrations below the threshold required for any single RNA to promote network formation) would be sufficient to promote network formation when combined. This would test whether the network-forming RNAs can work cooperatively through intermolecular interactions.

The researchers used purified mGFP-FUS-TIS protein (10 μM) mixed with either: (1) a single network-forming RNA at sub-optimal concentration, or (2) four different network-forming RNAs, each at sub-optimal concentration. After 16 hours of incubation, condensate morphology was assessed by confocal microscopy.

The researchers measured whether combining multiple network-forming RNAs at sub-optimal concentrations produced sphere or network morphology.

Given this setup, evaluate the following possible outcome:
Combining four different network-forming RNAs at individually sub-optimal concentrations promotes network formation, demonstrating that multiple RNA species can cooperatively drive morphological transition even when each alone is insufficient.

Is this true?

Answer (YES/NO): YES